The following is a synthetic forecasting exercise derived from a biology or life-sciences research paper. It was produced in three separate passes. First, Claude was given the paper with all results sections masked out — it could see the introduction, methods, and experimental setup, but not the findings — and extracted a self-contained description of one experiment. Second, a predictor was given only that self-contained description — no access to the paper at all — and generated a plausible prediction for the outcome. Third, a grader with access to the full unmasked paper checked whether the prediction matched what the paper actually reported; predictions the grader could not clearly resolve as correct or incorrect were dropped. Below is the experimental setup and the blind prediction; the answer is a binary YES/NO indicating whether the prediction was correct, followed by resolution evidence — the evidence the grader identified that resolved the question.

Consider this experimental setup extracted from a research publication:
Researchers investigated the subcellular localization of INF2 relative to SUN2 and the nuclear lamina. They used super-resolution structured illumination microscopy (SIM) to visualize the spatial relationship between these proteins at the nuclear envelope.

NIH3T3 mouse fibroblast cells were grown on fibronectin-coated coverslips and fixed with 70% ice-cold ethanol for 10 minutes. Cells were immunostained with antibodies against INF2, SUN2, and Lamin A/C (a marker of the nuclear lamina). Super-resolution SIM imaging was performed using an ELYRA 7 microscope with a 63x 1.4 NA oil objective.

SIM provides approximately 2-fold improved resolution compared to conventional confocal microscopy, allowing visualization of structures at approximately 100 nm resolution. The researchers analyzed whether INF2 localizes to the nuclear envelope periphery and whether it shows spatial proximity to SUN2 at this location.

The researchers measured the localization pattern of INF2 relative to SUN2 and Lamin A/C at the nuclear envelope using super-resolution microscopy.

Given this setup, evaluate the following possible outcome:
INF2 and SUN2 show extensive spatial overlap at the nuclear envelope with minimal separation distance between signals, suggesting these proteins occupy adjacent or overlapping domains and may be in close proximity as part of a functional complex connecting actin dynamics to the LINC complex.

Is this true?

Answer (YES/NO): NO